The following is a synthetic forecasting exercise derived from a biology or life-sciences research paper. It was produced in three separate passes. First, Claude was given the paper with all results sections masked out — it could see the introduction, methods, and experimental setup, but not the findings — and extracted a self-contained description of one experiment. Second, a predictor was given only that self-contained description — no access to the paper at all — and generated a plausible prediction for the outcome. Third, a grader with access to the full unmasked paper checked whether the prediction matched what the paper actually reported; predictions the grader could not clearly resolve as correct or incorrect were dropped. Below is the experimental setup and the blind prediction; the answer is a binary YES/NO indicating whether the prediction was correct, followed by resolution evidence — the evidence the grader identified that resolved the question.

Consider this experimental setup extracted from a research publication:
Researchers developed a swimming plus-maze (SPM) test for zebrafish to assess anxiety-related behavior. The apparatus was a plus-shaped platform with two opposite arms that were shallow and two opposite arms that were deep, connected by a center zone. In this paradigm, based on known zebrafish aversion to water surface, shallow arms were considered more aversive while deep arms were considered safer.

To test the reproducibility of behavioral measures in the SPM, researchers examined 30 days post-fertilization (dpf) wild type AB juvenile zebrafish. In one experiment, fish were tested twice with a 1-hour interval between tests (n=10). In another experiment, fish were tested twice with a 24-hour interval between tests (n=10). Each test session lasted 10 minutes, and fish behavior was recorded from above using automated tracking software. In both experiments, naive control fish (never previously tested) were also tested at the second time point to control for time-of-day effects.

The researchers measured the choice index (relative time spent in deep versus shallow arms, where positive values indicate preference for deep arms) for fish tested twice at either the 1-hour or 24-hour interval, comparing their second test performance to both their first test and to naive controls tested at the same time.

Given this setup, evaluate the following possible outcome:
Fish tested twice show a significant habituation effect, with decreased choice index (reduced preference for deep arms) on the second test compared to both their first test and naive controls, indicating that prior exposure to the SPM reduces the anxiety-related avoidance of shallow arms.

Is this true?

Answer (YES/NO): NO